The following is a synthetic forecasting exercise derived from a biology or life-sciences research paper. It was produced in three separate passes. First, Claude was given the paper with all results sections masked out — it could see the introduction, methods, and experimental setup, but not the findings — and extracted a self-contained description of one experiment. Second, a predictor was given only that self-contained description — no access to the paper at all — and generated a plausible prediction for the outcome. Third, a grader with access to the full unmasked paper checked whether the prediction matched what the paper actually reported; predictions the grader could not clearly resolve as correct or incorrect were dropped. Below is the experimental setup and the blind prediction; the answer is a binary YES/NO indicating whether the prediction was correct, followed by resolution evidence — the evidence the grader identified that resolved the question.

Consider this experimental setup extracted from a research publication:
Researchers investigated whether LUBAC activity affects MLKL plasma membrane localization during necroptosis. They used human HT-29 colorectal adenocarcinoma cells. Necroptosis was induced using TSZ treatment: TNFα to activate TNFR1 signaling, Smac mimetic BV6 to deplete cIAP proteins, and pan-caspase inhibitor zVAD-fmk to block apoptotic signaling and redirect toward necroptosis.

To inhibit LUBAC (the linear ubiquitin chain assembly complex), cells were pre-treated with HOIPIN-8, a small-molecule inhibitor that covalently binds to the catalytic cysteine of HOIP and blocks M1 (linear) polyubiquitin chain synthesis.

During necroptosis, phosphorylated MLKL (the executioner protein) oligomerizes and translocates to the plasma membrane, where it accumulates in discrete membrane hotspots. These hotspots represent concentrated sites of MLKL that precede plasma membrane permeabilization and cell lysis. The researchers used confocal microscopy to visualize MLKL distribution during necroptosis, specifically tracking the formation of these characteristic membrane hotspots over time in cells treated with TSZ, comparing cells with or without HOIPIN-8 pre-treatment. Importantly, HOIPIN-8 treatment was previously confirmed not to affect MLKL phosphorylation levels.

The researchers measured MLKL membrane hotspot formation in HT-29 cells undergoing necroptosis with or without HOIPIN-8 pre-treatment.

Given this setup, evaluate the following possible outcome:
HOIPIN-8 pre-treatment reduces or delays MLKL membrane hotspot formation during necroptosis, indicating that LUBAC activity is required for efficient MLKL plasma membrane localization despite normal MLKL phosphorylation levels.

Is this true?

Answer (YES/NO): YES